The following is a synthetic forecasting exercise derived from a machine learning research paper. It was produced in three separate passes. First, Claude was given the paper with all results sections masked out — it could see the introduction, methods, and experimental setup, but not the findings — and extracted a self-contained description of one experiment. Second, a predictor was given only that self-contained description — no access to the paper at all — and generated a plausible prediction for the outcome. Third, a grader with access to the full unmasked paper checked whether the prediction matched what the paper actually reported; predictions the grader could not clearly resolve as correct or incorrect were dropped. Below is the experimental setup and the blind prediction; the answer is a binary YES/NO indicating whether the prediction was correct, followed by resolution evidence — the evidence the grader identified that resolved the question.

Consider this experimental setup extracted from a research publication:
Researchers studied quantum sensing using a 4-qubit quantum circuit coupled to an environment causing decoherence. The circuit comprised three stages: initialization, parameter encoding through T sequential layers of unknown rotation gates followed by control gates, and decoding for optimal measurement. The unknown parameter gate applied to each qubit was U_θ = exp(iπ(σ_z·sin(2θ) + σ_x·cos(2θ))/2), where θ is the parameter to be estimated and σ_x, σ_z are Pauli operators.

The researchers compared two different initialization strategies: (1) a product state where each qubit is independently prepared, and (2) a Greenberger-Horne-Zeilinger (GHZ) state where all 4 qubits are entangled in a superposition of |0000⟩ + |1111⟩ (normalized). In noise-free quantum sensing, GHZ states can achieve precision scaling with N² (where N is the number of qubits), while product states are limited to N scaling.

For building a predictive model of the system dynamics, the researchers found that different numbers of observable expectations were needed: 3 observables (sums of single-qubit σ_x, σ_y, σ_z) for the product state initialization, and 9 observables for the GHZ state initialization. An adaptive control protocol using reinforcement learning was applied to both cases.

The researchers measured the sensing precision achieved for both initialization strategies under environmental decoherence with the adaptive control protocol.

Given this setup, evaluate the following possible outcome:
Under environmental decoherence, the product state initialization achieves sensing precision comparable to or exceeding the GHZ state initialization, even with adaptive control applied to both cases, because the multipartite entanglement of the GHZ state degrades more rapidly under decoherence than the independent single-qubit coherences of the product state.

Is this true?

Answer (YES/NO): NO